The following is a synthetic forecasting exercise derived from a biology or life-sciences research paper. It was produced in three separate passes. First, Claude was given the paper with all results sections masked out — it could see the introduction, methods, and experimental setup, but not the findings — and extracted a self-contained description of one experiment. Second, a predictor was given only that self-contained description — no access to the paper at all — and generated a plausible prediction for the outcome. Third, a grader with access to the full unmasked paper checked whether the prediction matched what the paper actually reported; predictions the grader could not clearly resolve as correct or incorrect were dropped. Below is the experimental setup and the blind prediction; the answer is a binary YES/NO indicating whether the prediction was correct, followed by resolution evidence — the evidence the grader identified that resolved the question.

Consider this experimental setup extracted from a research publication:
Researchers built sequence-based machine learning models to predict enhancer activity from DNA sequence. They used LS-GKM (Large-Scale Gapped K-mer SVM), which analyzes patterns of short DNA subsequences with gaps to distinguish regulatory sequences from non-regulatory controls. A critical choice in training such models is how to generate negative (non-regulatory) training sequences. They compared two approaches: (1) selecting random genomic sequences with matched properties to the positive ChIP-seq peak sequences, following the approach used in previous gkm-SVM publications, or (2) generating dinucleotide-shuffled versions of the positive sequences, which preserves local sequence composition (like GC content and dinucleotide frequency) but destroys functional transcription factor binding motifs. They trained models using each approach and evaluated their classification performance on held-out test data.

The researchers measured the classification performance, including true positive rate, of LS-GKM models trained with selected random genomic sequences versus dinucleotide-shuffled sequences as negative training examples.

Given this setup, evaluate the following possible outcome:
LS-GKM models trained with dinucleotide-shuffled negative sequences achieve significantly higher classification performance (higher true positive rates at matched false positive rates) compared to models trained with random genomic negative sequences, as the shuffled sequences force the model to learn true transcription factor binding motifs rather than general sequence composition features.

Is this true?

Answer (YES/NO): NO